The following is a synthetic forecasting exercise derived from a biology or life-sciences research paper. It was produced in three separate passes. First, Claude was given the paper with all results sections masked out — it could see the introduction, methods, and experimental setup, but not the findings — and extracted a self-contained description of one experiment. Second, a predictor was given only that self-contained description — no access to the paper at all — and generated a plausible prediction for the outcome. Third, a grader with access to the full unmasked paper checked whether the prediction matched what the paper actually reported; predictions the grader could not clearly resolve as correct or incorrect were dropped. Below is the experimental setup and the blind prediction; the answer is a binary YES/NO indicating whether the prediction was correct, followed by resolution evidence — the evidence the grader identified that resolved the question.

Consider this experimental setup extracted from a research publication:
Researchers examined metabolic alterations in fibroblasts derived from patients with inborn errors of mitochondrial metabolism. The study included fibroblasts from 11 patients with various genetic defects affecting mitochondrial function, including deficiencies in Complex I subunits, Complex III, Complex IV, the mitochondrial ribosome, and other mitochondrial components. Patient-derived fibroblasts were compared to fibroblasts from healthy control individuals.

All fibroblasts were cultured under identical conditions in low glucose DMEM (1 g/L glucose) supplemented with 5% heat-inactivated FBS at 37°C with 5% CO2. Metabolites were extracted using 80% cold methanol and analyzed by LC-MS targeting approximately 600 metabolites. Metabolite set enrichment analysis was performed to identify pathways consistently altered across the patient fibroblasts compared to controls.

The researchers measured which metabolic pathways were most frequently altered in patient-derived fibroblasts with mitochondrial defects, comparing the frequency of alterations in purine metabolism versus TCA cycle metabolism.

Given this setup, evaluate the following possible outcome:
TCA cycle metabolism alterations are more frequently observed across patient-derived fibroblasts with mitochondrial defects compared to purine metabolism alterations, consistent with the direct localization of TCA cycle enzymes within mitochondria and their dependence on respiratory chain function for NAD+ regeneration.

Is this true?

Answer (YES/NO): NO